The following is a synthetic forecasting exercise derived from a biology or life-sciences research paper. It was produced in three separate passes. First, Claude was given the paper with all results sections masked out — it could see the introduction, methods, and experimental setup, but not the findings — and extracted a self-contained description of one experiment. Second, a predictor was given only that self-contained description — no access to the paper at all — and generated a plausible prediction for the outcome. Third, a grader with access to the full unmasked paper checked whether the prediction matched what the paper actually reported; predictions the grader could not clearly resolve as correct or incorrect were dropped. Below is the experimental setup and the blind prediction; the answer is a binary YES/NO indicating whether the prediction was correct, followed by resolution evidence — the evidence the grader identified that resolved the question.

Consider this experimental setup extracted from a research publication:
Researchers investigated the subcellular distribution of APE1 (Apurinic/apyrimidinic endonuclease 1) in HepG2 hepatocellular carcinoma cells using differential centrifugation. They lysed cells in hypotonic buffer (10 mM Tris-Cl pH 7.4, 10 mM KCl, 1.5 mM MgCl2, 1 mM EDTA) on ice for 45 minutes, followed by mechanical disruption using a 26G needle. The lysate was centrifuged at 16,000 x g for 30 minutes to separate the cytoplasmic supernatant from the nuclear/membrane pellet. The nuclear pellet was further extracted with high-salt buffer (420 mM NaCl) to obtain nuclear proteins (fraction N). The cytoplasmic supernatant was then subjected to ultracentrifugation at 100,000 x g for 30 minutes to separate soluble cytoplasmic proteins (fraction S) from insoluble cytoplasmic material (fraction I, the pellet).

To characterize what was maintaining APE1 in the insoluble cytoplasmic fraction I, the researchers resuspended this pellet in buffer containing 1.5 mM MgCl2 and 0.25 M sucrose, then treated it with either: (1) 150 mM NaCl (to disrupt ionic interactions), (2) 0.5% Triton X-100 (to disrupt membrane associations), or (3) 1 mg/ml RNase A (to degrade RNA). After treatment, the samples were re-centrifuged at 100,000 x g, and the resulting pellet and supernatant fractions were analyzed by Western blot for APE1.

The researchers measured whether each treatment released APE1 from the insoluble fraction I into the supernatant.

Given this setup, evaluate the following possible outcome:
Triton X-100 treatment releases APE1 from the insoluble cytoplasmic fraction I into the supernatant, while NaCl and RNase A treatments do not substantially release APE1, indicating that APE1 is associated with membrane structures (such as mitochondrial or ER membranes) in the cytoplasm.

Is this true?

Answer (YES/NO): NO